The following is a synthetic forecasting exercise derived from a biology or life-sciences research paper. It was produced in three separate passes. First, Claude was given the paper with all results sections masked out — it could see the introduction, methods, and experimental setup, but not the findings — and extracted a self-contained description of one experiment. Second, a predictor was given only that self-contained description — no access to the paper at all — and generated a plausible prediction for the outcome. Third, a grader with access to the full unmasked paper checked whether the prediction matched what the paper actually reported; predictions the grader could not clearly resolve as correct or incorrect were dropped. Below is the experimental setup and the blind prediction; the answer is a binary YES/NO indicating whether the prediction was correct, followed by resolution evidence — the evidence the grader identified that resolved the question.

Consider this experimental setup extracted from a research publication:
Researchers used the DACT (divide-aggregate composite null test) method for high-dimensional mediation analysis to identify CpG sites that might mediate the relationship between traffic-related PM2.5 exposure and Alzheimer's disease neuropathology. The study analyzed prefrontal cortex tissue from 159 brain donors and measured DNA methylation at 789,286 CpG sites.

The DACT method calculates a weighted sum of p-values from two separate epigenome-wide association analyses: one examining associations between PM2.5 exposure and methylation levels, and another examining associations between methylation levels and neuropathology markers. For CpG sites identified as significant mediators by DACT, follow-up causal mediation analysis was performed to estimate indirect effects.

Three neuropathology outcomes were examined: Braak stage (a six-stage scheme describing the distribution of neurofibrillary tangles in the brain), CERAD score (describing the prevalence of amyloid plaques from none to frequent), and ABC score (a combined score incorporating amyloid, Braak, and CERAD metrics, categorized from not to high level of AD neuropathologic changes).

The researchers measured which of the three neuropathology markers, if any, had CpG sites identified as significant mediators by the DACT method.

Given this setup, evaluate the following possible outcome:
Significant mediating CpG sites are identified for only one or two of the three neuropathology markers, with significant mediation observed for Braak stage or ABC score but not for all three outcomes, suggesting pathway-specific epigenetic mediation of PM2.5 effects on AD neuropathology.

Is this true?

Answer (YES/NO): YES